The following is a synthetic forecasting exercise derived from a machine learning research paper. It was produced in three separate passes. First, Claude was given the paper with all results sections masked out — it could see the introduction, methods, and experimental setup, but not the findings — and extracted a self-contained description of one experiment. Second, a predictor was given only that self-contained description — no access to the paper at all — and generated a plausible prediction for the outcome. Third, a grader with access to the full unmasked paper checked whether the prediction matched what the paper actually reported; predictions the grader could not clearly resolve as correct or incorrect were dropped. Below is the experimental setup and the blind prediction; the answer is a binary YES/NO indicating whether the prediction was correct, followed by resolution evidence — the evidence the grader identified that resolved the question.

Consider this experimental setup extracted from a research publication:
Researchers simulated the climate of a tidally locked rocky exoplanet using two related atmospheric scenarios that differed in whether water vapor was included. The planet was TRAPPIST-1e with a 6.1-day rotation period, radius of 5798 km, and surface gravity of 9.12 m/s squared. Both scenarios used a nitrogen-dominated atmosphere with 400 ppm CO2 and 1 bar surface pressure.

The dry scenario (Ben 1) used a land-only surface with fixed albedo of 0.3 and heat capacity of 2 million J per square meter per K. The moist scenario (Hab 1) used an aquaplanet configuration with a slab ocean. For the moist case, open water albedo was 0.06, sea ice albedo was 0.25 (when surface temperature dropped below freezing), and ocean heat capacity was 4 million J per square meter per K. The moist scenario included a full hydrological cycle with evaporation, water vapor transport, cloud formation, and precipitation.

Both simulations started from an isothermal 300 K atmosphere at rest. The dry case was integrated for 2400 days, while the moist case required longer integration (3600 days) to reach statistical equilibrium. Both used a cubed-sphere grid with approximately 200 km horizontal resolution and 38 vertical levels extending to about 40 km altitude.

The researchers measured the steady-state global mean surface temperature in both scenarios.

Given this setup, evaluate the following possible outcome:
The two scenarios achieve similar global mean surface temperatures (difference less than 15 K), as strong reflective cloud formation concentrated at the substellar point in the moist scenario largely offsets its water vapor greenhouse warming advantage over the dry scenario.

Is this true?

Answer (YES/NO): NO